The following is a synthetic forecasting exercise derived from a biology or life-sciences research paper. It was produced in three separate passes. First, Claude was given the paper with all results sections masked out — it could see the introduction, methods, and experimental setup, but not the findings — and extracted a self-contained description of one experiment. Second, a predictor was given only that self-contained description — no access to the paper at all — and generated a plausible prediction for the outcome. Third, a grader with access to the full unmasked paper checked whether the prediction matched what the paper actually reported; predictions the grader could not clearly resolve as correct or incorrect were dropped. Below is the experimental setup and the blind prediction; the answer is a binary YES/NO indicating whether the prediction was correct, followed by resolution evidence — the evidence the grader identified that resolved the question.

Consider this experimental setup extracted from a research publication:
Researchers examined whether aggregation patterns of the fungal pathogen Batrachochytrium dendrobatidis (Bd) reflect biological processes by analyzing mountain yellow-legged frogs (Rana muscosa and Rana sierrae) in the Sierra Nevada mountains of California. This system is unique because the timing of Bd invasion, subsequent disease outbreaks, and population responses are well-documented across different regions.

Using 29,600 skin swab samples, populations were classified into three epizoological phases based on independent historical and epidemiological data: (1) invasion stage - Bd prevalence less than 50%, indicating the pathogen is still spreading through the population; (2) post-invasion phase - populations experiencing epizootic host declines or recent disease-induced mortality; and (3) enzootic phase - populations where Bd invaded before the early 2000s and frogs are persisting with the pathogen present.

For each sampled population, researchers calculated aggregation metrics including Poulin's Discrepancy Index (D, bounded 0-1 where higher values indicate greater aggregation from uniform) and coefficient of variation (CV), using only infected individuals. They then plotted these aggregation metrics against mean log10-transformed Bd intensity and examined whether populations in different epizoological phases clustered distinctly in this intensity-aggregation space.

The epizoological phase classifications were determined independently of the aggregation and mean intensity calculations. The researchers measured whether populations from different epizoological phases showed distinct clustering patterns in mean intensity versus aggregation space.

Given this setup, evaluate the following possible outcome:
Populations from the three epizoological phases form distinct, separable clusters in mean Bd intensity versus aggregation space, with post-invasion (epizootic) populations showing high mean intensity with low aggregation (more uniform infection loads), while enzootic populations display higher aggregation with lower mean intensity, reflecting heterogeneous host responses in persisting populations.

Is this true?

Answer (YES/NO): YES